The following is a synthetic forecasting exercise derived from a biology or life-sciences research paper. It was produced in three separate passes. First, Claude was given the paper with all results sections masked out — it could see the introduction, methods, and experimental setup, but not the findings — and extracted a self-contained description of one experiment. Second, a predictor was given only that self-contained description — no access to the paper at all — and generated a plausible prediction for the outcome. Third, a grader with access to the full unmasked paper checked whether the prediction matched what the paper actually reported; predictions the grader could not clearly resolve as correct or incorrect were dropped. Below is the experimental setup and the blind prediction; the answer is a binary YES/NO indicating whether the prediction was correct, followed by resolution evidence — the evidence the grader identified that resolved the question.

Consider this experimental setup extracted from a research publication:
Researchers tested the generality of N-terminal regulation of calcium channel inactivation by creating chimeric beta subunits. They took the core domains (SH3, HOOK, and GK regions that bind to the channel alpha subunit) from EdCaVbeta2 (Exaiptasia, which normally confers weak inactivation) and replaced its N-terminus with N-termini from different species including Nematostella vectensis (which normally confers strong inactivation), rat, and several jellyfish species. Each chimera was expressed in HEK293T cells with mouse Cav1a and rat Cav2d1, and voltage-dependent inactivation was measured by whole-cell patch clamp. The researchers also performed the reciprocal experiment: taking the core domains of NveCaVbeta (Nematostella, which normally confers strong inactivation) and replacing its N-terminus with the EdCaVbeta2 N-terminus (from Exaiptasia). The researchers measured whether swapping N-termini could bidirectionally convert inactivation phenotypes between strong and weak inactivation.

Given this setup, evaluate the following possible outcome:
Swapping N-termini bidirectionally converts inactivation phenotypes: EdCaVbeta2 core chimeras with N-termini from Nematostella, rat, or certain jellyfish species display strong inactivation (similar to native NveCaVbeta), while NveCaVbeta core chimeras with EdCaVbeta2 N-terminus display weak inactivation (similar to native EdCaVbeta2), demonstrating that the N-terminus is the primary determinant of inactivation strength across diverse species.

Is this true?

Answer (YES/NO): NO